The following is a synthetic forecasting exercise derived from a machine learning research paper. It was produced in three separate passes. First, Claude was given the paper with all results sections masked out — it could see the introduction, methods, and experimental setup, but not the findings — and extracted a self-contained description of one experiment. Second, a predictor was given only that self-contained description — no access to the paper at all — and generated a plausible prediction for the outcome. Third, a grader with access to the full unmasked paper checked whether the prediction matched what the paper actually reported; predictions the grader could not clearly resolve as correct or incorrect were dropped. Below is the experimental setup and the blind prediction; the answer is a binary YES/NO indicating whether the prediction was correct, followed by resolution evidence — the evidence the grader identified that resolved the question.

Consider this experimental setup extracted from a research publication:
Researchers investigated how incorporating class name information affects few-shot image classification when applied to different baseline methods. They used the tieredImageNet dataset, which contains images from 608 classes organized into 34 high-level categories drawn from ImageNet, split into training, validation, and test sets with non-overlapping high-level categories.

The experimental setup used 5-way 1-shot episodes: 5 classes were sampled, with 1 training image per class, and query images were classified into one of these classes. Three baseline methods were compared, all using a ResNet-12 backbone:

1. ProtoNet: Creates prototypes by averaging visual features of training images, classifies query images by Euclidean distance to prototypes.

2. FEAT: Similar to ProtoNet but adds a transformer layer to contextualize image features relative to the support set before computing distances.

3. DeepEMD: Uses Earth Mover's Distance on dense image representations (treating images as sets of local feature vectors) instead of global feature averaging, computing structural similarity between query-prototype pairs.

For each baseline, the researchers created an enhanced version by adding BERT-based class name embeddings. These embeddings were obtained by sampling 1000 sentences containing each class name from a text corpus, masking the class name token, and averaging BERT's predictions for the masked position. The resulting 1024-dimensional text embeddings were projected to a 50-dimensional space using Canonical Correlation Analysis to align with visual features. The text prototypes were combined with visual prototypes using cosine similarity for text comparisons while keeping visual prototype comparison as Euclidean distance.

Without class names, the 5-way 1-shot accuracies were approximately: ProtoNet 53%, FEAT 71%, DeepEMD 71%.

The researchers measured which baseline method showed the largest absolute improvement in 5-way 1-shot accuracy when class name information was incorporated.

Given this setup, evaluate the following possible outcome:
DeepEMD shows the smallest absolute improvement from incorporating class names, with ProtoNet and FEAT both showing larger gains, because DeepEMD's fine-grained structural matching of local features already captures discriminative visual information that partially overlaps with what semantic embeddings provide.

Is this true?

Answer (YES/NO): NO